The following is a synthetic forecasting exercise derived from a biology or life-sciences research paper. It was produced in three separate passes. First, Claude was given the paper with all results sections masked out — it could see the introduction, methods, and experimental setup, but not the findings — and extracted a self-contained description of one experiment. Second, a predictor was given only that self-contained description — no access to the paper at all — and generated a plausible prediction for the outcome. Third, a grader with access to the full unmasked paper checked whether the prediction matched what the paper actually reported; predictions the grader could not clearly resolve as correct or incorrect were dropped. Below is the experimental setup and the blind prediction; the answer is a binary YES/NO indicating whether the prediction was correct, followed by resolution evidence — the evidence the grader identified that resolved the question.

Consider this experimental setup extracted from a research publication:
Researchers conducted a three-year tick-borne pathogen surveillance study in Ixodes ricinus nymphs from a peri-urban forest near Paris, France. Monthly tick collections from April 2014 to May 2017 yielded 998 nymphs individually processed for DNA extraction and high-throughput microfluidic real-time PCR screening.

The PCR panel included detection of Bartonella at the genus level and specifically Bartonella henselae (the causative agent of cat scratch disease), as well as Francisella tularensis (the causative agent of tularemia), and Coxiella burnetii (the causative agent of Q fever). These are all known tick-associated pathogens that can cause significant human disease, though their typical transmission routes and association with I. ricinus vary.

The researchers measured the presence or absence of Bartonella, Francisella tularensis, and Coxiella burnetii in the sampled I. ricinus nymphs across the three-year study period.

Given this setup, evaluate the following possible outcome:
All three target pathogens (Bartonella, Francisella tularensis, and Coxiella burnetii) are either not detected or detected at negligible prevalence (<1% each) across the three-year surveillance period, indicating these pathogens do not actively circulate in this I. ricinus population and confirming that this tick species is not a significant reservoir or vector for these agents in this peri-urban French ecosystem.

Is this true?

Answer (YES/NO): YES